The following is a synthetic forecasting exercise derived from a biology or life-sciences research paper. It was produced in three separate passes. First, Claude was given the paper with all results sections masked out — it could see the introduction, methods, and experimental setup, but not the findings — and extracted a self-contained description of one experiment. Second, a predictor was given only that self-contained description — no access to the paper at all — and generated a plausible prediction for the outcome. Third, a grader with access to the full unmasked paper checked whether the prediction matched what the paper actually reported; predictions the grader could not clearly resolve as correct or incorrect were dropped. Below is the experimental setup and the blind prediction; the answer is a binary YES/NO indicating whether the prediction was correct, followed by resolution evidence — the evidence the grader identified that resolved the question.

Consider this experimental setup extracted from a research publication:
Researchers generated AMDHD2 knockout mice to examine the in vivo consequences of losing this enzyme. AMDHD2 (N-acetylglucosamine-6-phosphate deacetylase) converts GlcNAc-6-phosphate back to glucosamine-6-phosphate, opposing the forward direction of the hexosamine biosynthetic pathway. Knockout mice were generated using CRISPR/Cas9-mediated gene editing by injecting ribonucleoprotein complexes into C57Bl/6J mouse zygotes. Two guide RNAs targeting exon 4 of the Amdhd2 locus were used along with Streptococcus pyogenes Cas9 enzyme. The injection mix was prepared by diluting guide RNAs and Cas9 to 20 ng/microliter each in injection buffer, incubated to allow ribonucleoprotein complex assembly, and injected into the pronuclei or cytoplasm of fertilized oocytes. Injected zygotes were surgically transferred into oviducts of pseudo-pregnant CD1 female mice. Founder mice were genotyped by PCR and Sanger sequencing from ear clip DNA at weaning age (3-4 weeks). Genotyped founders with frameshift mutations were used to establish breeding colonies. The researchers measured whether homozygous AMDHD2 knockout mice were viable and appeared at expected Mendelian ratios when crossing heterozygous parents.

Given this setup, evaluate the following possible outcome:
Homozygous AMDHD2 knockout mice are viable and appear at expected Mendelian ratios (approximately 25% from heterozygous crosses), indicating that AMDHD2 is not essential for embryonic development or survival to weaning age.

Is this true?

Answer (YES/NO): NO